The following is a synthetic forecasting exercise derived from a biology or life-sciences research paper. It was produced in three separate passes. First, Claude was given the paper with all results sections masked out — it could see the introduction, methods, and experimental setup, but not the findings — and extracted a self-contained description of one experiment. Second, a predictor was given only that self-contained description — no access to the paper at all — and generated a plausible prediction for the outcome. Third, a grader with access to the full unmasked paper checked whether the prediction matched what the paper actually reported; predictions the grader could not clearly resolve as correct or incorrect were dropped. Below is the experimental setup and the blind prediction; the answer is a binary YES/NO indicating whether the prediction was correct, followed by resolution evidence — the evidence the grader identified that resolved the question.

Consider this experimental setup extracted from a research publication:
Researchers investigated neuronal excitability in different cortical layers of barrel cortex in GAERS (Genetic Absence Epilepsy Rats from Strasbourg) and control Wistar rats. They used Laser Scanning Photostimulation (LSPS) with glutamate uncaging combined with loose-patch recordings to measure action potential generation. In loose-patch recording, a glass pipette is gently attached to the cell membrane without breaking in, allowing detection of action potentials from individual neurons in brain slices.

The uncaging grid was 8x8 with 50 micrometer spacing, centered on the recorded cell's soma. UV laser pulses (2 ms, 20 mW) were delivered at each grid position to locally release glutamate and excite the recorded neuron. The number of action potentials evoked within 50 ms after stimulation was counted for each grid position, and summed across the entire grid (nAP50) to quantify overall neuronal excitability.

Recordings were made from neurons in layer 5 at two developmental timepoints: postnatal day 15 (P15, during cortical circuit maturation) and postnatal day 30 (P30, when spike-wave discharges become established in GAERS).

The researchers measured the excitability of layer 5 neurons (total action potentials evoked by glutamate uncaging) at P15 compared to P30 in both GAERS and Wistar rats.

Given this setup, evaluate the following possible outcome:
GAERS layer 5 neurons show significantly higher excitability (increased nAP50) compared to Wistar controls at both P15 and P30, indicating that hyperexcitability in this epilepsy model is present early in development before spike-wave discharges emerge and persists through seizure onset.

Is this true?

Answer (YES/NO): NO